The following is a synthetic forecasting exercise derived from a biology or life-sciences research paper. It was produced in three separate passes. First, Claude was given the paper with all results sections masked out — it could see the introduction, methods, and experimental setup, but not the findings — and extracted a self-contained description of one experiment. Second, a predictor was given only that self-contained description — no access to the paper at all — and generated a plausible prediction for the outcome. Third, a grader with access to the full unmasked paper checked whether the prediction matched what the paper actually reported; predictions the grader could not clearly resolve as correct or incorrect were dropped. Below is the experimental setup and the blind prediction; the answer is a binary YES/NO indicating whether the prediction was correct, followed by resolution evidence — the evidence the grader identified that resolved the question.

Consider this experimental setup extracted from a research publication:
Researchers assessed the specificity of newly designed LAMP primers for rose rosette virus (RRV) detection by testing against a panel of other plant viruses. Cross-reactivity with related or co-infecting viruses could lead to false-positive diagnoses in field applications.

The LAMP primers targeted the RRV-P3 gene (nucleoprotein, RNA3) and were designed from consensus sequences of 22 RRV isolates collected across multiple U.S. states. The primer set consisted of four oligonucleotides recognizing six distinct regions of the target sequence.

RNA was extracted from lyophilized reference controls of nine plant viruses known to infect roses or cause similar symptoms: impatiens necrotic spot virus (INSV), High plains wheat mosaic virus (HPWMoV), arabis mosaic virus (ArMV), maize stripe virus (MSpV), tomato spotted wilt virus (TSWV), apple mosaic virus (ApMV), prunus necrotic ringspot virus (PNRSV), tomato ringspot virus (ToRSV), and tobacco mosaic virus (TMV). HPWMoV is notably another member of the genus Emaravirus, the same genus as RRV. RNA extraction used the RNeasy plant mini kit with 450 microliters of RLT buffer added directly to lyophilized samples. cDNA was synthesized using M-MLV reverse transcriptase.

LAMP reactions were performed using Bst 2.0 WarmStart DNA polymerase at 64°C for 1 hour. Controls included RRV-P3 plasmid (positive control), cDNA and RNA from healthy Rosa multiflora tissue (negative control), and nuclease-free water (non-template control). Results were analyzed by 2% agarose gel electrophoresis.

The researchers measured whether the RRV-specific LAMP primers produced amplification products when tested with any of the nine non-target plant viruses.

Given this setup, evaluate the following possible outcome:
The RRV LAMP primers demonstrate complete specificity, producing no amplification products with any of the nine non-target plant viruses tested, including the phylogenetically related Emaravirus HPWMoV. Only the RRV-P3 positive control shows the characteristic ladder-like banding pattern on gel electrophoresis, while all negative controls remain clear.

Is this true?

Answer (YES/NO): YES